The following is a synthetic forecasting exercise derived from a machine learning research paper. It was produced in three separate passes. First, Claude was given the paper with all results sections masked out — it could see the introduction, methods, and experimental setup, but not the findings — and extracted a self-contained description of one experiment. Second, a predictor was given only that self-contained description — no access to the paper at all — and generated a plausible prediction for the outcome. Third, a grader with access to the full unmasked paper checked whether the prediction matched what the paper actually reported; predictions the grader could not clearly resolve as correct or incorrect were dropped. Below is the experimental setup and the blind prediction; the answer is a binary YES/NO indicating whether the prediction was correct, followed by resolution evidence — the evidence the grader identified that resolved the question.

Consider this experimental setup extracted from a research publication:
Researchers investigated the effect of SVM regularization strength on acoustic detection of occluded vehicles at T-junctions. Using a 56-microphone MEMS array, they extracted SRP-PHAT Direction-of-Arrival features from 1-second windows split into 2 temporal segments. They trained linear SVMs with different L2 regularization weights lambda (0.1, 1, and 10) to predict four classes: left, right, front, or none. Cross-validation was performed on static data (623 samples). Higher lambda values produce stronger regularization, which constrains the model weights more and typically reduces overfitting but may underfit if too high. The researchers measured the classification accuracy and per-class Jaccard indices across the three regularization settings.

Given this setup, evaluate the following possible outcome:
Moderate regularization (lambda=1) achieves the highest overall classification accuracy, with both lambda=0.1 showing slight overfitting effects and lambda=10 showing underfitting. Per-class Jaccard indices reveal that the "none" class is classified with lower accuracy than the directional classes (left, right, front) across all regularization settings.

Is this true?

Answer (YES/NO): NO